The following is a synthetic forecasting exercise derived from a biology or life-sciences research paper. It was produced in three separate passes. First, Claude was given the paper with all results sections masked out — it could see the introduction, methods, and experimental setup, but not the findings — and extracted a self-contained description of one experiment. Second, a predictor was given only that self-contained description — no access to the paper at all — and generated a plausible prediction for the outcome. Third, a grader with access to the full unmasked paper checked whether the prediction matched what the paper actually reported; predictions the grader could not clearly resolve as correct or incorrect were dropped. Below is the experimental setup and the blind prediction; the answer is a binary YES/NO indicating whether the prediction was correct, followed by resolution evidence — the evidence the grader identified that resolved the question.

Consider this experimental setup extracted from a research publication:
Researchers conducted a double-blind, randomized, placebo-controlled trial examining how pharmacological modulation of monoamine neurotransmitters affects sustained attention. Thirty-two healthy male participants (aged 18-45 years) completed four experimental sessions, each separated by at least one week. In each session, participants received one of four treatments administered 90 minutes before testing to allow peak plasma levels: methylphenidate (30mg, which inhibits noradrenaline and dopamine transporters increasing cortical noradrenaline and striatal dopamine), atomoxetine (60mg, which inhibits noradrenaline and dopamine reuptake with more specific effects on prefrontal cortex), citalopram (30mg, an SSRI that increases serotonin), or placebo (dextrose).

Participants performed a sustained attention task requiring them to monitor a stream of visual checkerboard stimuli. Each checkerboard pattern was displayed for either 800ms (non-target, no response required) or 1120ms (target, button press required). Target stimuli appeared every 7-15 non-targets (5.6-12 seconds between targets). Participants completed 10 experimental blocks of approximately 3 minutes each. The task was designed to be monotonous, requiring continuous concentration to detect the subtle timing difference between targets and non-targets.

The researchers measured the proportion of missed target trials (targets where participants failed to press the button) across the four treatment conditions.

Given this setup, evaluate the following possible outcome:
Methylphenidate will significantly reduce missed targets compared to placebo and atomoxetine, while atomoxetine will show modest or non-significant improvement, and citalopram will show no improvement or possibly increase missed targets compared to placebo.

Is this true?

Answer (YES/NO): YES